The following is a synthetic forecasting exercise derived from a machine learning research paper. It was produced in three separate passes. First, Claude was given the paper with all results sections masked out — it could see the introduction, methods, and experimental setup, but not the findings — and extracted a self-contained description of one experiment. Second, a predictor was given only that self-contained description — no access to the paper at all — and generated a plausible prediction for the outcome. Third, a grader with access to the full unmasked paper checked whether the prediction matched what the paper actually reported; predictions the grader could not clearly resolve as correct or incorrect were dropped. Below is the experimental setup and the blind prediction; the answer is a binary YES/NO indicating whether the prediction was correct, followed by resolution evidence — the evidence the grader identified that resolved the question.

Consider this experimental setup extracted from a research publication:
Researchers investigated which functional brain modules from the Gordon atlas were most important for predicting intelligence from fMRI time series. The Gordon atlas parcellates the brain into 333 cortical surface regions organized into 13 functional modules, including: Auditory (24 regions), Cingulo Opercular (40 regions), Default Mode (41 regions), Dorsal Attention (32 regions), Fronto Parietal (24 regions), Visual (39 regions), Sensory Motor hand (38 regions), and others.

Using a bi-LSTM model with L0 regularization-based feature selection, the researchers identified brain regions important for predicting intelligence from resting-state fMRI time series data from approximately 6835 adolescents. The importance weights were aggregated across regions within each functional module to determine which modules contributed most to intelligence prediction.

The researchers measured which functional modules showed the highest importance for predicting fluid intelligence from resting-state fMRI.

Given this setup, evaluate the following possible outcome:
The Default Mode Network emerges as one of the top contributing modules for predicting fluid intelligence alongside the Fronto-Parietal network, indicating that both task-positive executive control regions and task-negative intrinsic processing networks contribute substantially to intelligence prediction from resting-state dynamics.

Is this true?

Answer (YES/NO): YES